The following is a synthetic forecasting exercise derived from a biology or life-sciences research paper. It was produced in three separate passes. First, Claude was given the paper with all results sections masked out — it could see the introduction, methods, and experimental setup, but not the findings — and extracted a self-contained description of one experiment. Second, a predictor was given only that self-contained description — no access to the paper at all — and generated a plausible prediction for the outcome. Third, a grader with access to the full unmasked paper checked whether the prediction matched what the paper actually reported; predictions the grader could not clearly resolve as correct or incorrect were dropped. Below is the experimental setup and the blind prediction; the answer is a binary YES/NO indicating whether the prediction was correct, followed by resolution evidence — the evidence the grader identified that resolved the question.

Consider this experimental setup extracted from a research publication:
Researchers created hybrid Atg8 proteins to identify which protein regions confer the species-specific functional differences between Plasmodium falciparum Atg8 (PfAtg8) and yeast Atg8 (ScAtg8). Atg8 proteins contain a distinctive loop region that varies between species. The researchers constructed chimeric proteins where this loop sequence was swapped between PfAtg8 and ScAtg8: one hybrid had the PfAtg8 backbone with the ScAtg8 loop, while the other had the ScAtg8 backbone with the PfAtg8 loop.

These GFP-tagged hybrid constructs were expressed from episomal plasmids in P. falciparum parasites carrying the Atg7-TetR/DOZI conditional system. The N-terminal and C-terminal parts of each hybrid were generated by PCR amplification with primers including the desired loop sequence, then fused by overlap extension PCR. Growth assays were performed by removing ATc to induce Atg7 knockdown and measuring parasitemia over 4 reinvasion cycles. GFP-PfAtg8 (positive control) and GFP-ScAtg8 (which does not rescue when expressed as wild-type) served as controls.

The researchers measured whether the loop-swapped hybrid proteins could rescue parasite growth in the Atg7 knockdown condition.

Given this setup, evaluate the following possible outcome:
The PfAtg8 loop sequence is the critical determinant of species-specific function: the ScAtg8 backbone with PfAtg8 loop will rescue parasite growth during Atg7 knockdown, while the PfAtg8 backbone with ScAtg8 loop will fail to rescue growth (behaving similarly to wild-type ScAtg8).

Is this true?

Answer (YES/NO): NO